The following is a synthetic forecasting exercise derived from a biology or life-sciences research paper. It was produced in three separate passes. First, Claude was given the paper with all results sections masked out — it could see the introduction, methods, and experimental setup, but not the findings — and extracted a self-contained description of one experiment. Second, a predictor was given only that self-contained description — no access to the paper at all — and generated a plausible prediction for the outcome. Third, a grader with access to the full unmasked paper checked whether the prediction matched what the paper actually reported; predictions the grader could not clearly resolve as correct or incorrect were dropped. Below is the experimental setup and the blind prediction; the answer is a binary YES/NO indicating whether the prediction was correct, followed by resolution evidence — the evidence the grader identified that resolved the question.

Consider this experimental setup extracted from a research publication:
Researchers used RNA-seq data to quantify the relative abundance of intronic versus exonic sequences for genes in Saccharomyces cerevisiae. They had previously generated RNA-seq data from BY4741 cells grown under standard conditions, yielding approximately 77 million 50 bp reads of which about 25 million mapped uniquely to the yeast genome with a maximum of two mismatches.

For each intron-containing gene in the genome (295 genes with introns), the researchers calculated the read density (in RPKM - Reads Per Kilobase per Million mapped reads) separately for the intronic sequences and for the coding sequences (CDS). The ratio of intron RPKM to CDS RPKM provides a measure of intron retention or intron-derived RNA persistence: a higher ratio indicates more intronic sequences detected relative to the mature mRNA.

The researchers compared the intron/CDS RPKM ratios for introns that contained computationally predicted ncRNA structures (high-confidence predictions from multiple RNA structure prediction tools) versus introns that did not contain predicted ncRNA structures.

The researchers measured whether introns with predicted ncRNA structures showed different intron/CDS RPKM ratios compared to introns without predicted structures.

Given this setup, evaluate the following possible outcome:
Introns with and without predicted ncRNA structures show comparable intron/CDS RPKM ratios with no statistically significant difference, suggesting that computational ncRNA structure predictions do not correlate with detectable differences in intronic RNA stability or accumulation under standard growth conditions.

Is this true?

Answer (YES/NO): NO